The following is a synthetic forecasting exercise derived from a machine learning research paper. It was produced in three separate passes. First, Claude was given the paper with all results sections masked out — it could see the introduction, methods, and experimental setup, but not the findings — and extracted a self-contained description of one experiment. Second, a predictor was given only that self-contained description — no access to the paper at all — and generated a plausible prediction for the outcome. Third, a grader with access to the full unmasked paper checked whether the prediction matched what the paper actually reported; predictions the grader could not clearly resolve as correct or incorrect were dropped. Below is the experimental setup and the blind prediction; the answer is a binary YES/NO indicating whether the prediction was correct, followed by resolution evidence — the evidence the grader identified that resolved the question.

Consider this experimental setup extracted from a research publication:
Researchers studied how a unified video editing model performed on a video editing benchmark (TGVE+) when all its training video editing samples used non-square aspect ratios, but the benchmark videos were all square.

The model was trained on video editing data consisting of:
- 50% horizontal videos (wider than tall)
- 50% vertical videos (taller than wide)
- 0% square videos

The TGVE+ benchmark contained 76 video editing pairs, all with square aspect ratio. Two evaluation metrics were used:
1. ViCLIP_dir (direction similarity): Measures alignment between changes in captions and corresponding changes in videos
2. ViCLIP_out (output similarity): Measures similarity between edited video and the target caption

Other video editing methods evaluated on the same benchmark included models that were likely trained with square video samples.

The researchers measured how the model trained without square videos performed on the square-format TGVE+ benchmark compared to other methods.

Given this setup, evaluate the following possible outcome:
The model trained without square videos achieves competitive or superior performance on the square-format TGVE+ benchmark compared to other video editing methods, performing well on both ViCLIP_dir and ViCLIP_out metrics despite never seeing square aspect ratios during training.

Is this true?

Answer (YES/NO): YES